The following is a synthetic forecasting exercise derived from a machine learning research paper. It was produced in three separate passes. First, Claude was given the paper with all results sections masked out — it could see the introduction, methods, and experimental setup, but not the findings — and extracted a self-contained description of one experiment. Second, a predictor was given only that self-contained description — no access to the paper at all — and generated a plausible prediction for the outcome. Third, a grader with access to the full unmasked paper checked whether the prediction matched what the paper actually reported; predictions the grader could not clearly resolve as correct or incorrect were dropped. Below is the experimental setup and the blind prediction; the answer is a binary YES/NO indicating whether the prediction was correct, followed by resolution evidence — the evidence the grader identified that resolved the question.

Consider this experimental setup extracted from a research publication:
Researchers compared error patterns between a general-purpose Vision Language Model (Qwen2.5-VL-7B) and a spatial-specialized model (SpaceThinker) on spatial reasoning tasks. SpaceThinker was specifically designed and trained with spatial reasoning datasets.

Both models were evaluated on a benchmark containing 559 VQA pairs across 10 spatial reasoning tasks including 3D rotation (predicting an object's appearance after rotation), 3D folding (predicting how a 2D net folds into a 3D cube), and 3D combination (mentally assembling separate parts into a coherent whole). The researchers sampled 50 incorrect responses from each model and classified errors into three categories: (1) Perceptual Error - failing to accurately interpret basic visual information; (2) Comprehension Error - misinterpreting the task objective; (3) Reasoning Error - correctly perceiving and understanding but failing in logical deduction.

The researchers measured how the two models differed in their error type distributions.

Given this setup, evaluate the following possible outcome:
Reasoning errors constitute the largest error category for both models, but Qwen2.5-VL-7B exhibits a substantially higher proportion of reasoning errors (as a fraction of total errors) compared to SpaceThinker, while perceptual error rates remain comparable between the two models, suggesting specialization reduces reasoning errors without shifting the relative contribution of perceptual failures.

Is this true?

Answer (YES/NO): NO